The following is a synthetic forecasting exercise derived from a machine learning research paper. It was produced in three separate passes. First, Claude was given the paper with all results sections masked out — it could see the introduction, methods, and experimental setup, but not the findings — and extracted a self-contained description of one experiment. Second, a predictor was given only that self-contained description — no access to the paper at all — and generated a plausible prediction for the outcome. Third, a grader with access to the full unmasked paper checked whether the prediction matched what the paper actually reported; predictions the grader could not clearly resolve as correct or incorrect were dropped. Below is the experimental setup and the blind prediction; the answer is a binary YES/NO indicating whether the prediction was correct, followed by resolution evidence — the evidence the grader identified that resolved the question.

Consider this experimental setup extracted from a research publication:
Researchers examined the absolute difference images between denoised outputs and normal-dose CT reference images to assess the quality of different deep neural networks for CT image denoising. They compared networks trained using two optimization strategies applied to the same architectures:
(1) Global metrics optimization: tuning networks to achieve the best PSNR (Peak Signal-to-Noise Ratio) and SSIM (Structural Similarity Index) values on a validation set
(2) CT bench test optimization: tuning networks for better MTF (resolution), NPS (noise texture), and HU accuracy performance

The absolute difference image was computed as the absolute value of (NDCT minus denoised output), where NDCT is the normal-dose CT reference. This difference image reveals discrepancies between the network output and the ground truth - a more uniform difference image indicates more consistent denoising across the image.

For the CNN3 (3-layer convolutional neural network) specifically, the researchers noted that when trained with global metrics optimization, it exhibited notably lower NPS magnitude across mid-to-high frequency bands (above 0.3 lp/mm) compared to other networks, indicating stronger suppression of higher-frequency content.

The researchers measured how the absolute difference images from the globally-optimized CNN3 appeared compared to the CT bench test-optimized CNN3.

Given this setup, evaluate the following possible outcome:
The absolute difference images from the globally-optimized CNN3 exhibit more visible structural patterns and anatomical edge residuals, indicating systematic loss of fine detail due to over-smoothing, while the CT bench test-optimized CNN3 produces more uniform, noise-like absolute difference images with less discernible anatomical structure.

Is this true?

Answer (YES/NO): YES